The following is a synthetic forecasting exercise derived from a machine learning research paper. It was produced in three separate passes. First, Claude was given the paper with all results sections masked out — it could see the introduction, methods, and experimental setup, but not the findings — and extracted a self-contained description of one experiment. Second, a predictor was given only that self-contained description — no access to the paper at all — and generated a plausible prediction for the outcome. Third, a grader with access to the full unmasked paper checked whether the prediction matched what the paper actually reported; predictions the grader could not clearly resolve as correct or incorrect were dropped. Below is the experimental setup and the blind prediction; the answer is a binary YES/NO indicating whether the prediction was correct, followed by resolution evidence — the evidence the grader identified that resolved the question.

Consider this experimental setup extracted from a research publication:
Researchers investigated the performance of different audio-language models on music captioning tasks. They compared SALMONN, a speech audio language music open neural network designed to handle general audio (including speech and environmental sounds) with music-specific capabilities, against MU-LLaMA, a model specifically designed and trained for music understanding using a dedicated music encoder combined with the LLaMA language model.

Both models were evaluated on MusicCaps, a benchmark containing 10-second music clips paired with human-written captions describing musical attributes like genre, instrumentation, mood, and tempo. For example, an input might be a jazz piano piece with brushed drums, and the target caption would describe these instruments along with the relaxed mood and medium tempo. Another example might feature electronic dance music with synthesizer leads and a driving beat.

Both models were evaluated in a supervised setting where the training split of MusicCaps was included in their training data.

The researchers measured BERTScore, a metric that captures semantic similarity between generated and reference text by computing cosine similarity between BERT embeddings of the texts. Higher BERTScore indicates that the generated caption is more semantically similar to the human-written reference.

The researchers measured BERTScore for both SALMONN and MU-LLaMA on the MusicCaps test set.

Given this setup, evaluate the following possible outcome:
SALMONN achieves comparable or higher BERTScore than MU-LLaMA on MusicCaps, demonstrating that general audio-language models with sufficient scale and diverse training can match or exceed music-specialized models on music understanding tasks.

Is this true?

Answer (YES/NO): YES